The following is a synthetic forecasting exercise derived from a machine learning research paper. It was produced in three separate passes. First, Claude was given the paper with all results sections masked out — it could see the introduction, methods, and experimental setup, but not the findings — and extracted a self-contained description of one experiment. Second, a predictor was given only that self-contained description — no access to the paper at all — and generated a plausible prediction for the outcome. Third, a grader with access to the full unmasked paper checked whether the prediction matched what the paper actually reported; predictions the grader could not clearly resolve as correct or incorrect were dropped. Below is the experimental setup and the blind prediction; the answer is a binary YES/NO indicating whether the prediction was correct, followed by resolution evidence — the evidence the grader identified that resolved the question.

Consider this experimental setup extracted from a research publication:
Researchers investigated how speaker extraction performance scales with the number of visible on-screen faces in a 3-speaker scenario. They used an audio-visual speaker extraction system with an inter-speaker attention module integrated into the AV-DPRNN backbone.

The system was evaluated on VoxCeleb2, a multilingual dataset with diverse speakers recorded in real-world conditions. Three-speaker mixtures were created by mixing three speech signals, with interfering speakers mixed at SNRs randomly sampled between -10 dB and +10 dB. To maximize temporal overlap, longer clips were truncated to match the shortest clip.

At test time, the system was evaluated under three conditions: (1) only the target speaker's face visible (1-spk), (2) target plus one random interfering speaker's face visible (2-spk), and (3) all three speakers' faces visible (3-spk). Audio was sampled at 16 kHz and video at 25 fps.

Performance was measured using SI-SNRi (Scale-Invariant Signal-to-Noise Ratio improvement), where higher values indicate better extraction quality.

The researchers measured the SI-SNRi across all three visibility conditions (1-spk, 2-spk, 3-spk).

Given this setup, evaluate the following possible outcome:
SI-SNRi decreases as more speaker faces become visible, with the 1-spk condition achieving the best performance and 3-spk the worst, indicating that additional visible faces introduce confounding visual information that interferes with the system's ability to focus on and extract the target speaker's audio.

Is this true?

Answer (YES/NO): NO